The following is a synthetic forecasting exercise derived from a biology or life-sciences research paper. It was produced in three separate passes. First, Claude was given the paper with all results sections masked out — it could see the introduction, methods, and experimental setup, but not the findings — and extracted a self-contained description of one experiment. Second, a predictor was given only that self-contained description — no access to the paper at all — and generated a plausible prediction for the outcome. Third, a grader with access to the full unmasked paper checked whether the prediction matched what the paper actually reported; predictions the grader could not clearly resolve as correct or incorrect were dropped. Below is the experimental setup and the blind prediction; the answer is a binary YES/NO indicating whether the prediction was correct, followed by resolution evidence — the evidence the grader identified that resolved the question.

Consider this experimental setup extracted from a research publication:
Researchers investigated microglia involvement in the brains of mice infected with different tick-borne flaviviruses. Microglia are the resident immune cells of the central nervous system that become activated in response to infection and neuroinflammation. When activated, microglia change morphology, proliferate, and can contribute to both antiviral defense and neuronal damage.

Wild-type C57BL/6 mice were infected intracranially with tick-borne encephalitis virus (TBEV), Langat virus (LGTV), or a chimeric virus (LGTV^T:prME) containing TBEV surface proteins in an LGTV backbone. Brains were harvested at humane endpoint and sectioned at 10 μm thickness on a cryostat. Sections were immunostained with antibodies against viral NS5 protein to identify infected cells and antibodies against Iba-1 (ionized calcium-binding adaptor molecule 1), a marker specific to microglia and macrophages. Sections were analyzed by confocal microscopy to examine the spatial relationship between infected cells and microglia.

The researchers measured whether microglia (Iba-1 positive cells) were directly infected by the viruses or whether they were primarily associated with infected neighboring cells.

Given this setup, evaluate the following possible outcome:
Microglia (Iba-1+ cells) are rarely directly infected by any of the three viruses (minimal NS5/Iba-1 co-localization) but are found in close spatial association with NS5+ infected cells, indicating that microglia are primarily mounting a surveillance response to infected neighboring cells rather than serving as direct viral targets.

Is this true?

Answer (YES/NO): YES